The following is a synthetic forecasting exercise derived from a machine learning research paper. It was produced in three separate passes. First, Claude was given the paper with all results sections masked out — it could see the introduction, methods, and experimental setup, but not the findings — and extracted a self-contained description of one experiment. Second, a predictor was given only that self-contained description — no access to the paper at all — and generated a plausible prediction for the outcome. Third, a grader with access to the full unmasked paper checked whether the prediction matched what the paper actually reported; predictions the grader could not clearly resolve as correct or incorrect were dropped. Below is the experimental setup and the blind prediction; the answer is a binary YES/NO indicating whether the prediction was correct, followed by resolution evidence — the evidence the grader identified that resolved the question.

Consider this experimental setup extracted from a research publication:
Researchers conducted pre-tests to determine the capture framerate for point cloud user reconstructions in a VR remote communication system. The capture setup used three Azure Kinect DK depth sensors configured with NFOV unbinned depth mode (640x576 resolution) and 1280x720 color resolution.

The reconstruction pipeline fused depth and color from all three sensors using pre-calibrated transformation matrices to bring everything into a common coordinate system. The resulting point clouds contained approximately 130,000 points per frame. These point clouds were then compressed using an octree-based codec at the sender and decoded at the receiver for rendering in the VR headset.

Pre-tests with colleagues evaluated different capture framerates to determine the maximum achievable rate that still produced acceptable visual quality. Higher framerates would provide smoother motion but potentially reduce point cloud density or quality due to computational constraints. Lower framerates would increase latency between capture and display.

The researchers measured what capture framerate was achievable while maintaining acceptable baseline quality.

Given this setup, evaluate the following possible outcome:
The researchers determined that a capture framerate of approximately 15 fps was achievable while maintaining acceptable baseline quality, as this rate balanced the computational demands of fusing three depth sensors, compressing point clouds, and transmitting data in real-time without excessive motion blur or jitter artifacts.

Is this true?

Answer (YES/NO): YES